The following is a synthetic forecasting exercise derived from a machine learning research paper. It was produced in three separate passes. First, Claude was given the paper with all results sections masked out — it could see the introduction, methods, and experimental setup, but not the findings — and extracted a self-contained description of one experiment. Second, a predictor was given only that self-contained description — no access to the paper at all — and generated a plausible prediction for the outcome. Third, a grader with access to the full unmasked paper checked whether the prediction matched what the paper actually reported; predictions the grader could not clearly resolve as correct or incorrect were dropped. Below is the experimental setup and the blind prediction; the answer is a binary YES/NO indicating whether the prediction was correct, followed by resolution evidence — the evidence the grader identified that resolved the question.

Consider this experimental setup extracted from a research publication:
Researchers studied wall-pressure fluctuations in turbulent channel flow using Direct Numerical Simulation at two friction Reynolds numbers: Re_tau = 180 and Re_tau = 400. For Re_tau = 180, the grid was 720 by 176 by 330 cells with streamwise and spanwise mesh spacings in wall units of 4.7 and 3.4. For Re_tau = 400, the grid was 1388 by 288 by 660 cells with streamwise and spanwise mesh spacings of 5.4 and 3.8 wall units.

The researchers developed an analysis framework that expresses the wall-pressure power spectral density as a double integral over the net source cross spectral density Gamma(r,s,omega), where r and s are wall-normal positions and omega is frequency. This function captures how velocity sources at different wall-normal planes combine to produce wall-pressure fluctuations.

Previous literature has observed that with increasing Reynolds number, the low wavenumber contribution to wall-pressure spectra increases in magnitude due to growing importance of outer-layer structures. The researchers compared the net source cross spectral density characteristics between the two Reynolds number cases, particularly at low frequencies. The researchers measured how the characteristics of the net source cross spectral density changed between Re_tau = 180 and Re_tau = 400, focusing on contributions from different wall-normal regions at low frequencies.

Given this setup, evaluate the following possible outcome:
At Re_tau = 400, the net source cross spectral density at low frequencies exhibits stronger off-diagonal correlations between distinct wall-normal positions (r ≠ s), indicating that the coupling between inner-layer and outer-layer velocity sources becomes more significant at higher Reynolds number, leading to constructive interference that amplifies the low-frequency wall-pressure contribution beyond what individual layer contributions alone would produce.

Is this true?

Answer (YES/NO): NO